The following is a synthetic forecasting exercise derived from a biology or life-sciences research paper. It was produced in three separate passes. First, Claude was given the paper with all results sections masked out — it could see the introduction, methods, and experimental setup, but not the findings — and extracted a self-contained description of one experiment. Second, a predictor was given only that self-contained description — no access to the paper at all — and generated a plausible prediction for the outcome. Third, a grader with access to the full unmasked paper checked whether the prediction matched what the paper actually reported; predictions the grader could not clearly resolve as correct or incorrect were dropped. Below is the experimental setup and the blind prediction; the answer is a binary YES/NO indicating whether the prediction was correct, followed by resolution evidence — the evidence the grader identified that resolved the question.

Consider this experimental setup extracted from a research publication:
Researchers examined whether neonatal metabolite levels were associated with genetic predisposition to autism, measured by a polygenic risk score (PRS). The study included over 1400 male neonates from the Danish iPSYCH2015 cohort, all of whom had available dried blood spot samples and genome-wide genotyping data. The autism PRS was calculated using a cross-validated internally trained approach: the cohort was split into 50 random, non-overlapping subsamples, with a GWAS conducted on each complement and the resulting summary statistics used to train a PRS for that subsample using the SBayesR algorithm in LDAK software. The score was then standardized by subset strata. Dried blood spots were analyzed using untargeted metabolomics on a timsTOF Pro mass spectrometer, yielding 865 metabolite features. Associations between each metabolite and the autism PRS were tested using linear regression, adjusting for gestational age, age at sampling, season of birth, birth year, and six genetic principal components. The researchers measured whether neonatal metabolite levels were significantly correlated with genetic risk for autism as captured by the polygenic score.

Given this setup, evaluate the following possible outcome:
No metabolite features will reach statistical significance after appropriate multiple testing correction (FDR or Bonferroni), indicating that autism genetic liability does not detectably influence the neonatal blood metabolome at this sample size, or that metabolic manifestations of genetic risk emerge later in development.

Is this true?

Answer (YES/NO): YES